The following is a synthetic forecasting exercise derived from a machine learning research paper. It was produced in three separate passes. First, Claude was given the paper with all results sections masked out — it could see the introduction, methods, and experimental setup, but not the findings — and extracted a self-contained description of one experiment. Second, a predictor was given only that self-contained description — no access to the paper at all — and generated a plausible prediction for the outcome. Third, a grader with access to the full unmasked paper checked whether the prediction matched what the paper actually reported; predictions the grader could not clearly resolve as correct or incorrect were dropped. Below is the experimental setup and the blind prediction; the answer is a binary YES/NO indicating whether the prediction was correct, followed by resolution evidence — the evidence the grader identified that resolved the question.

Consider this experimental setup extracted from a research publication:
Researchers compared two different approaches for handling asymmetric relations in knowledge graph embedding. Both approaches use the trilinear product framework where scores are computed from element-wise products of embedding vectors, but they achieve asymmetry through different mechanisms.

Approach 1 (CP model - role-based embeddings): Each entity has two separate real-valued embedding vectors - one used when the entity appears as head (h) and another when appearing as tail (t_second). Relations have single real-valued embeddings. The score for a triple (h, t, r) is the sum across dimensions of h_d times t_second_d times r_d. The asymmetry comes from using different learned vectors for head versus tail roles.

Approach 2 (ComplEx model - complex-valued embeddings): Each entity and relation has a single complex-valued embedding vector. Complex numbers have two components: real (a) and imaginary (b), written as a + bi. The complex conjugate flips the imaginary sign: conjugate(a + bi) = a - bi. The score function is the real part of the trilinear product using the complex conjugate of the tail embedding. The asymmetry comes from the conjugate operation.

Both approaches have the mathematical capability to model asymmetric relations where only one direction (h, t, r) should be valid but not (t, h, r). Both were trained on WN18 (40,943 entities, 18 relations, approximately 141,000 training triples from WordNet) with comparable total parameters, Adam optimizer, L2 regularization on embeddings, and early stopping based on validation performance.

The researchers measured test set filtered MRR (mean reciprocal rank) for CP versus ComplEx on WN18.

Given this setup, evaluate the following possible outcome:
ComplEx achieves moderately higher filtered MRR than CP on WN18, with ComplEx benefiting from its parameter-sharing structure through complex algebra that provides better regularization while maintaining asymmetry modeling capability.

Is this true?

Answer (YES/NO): NO